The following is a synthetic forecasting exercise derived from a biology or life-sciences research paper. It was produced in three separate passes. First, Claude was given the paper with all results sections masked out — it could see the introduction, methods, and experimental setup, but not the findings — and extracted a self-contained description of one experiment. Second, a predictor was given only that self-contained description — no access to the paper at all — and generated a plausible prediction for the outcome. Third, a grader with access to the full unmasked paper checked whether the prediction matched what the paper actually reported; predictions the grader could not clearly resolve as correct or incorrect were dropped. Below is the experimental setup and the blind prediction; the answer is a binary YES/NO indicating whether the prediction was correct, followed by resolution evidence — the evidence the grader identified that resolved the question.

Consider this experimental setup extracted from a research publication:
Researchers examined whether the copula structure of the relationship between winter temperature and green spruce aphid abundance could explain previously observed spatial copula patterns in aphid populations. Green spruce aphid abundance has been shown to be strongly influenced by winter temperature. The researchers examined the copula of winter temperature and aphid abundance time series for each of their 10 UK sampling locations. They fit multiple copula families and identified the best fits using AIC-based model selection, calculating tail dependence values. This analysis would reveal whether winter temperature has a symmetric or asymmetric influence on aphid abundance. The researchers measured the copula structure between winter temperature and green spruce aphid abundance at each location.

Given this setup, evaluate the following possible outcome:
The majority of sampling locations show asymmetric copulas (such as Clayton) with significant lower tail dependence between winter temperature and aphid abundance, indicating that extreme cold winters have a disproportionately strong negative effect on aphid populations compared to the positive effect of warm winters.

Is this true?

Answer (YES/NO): YES